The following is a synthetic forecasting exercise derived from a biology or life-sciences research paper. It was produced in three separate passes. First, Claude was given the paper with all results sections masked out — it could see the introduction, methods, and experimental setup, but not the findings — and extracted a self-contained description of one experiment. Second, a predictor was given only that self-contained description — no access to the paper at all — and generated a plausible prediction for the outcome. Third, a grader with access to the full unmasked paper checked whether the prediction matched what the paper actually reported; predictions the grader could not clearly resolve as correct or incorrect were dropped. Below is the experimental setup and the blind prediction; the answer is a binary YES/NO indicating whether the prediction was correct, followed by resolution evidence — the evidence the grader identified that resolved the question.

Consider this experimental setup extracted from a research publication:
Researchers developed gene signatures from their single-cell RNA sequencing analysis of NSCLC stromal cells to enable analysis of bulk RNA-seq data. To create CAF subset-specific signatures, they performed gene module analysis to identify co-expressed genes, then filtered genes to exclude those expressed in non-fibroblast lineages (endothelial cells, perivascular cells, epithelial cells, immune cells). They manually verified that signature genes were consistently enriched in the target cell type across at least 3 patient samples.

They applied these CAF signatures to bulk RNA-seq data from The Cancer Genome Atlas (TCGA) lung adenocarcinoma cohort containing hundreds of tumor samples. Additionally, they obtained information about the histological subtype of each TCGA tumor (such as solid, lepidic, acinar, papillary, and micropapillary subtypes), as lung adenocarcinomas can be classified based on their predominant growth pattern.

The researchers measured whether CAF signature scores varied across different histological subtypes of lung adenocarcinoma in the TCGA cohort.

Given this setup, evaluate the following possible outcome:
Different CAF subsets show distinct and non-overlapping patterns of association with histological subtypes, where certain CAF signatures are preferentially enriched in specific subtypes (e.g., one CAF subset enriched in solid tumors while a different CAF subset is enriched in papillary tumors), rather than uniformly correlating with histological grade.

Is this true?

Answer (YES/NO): YES